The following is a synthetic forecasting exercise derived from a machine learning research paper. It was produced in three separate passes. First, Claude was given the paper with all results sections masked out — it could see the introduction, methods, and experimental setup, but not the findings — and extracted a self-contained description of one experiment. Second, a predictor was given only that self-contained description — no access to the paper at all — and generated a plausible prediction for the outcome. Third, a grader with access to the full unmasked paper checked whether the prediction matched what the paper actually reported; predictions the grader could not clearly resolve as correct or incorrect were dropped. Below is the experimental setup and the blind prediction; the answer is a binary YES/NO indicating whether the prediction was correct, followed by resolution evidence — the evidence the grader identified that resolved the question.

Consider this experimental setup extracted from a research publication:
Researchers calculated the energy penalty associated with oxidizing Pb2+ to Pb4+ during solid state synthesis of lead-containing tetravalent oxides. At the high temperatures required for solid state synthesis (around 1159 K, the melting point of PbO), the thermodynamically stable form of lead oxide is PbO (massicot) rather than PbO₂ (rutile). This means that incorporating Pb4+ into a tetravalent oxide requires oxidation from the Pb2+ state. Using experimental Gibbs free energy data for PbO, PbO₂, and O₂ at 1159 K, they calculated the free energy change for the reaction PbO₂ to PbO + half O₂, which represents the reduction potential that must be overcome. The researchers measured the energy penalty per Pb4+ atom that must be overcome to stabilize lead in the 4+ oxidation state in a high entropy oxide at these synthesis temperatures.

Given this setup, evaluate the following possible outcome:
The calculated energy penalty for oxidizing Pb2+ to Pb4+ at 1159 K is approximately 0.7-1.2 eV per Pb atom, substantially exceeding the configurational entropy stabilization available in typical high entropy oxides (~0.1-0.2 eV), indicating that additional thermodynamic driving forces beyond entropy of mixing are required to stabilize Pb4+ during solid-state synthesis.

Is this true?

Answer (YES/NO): NO